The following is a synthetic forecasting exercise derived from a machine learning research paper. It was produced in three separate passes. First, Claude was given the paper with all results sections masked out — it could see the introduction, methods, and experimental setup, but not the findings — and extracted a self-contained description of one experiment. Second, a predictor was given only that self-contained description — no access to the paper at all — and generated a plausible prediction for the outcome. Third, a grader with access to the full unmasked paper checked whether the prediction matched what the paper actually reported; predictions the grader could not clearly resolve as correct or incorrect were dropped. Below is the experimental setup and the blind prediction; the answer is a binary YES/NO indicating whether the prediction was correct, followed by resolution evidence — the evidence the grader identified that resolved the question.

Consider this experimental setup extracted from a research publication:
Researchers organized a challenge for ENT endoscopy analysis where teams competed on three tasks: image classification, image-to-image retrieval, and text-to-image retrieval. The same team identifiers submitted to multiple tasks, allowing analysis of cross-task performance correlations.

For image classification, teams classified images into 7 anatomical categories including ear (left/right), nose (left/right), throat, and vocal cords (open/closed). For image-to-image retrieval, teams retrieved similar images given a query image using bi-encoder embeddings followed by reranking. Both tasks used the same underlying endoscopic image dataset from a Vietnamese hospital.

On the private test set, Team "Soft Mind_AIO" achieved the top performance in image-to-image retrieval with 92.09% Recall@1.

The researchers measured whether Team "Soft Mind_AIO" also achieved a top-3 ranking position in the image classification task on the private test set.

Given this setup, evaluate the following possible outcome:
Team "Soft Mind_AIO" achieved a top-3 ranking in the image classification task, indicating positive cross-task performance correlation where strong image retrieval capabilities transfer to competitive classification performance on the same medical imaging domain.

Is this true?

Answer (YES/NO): YES